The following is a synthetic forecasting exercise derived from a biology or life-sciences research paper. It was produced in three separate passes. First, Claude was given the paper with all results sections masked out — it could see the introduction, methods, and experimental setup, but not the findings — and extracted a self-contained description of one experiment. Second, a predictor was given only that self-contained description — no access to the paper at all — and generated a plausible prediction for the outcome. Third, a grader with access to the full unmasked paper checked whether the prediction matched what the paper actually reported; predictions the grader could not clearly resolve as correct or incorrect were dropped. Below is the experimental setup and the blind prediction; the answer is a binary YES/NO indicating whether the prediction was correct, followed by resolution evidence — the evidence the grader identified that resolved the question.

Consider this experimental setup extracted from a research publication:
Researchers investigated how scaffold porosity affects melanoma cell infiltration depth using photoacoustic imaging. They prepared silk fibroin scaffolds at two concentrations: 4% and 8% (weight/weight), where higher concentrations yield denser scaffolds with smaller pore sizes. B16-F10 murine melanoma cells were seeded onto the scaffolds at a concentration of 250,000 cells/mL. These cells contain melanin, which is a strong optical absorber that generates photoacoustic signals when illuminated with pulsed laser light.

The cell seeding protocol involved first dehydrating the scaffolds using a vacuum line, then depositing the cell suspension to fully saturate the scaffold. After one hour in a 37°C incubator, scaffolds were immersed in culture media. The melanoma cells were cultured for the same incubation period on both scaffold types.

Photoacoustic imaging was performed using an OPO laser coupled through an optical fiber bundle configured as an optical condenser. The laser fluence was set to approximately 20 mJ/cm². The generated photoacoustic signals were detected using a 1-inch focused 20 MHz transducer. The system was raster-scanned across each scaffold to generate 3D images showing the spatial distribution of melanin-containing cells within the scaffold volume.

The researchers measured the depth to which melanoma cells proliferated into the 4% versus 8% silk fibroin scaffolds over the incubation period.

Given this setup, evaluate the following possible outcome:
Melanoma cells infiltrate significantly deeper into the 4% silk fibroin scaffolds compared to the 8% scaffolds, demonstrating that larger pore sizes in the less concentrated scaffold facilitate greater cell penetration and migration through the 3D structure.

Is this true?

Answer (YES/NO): YES